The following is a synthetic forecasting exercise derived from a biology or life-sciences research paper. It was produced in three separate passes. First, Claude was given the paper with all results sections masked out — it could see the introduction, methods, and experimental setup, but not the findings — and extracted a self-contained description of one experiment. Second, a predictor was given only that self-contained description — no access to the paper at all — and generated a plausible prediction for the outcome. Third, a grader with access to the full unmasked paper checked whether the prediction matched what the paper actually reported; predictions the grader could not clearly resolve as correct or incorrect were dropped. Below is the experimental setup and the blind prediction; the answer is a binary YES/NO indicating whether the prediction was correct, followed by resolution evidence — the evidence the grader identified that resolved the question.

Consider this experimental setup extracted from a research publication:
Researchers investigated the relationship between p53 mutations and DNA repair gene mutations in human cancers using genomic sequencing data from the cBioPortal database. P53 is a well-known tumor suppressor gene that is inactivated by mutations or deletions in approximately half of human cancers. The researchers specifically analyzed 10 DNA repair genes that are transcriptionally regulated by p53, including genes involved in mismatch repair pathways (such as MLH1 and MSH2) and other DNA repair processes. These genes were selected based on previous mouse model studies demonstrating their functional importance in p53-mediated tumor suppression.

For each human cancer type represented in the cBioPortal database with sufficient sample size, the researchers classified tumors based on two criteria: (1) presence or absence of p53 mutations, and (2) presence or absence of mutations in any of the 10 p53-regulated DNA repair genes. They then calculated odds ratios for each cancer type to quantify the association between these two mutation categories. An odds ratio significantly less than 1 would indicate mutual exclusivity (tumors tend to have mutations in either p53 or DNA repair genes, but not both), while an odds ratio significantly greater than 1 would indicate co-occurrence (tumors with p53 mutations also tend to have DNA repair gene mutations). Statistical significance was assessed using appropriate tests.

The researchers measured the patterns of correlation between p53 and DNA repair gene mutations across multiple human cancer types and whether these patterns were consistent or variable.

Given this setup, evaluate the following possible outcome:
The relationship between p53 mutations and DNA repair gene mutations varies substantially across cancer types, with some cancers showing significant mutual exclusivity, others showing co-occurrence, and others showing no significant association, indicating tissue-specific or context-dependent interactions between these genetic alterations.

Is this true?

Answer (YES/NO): YES